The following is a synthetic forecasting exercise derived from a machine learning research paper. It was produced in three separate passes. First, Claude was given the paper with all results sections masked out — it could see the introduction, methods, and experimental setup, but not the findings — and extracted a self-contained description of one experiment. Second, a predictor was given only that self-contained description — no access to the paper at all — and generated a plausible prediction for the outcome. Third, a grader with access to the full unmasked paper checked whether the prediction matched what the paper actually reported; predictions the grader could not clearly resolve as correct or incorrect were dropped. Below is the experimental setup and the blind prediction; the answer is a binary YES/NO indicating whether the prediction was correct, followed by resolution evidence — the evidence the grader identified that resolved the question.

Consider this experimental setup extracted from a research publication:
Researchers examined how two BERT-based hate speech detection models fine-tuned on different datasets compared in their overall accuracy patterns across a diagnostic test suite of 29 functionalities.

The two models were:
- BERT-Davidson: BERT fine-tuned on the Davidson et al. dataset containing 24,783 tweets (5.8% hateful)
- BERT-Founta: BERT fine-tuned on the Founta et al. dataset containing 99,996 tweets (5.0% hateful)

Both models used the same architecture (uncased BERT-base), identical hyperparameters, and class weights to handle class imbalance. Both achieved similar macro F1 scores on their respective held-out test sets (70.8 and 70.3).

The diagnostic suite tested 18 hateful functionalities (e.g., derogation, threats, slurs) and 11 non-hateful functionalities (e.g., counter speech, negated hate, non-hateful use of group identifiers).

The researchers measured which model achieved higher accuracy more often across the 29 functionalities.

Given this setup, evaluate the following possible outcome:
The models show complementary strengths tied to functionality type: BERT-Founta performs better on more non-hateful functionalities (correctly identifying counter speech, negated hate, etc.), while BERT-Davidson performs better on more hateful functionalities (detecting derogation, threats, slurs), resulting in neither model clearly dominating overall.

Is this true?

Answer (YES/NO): NO